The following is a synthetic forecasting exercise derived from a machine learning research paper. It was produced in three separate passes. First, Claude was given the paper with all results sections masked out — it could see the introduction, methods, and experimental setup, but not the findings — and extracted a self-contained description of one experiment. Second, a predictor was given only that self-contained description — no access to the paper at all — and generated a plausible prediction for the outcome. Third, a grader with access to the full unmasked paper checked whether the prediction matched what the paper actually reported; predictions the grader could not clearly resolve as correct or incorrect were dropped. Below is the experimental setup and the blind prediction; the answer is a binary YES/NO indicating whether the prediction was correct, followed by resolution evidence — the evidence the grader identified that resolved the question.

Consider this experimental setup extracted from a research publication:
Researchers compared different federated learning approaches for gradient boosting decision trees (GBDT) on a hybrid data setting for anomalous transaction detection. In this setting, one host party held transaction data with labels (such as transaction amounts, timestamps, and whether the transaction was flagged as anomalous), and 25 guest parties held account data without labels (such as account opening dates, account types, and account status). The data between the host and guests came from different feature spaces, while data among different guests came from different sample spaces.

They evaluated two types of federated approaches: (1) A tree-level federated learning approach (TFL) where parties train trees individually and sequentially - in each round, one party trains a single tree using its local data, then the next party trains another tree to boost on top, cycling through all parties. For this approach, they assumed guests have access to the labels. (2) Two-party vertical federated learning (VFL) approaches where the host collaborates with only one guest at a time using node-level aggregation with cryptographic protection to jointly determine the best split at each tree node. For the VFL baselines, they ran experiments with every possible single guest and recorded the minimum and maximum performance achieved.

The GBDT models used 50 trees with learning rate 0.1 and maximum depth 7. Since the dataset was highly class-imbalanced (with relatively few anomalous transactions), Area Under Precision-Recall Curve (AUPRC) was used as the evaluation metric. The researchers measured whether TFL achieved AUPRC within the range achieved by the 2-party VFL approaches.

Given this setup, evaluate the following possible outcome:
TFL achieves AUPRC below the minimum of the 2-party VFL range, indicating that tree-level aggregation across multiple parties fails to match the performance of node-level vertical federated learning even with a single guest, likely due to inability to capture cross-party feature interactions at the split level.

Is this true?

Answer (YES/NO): YES